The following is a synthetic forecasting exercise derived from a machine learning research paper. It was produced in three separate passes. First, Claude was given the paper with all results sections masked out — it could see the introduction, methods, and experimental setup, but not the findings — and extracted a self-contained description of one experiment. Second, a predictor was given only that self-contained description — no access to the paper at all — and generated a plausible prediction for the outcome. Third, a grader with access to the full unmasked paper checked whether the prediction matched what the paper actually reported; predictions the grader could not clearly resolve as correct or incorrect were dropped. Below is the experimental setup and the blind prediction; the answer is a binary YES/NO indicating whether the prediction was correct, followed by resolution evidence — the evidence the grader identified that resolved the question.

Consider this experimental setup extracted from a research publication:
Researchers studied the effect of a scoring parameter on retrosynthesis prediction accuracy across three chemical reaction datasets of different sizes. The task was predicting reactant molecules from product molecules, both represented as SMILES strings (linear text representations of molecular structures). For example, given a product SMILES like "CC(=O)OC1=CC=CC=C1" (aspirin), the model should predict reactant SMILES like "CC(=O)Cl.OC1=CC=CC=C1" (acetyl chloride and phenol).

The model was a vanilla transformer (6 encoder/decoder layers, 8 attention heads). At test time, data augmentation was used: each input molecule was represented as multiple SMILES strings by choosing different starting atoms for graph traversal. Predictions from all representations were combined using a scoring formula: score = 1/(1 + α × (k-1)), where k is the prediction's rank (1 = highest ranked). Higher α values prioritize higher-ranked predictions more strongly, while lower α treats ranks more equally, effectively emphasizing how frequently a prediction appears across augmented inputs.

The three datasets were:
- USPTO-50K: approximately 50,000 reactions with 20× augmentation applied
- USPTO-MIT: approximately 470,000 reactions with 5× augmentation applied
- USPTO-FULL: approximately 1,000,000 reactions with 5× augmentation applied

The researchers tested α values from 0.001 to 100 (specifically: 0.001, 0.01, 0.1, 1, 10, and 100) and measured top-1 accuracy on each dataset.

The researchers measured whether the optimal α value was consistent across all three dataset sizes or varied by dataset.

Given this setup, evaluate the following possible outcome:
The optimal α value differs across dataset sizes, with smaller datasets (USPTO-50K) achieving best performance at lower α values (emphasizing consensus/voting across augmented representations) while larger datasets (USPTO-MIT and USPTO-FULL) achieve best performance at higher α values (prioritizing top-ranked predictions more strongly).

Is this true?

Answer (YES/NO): NO